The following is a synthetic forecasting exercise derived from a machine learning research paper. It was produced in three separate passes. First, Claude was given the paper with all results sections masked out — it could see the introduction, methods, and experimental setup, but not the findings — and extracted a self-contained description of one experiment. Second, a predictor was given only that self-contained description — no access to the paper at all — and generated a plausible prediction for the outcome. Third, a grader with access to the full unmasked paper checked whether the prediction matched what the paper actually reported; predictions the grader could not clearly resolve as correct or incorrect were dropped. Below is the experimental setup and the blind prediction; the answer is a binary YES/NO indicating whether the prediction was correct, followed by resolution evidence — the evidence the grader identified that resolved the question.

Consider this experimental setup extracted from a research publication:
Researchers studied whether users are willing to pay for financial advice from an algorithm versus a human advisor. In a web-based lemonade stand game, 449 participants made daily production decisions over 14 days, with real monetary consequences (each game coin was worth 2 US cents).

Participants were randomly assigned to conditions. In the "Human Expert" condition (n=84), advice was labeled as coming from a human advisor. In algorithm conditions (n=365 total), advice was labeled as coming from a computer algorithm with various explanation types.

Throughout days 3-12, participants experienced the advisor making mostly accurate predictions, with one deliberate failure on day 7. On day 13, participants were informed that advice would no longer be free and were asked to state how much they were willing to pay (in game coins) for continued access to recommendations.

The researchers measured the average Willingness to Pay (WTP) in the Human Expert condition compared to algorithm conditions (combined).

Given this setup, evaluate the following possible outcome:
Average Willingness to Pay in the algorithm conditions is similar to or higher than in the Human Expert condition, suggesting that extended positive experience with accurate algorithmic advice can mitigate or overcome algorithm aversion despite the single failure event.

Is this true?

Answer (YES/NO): YES